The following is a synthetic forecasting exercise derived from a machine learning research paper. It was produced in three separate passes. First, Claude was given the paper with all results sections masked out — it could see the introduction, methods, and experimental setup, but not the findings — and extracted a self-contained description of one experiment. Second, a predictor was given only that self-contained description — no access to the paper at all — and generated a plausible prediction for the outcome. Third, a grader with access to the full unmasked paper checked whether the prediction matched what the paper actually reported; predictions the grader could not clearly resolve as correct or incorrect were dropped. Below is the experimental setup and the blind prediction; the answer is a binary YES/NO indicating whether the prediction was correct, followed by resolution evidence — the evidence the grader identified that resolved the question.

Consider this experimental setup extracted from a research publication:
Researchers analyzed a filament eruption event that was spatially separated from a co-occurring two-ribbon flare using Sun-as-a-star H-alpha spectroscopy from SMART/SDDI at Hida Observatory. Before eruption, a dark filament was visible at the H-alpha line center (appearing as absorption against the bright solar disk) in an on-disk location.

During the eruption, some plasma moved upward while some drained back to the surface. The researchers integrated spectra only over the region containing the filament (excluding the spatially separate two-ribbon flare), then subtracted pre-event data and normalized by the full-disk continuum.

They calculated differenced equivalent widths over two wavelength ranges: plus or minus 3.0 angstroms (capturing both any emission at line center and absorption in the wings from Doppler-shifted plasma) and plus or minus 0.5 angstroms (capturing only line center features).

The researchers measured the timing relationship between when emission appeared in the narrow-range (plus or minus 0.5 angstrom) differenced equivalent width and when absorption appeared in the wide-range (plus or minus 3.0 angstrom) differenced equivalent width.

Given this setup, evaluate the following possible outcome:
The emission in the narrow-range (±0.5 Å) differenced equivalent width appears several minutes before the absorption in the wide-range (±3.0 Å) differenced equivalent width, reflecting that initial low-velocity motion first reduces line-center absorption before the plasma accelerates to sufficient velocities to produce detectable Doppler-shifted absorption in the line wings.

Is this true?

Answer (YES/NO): NO